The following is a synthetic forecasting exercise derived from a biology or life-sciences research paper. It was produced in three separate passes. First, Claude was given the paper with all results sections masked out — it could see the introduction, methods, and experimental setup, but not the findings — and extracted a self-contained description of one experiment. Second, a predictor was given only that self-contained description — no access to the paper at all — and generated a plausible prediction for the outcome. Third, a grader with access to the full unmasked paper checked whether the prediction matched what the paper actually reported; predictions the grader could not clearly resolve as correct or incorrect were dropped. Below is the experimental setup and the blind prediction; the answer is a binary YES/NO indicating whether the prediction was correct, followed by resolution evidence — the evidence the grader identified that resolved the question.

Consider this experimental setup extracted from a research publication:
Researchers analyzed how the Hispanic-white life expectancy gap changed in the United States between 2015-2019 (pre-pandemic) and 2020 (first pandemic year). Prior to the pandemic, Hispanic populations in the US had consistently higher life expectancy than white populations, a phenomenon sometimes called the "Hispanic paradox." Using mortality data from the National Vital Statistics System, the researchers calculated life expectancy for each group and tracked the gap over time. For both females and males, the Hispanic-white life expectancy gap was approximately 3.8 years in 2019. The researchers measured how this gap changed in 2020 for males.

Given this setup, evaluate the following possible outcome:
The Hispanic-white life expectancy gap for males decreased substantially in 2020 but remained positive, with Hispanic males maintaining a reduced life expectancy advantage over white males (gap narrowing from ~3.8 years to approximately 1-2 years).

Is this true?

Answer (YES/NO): NO